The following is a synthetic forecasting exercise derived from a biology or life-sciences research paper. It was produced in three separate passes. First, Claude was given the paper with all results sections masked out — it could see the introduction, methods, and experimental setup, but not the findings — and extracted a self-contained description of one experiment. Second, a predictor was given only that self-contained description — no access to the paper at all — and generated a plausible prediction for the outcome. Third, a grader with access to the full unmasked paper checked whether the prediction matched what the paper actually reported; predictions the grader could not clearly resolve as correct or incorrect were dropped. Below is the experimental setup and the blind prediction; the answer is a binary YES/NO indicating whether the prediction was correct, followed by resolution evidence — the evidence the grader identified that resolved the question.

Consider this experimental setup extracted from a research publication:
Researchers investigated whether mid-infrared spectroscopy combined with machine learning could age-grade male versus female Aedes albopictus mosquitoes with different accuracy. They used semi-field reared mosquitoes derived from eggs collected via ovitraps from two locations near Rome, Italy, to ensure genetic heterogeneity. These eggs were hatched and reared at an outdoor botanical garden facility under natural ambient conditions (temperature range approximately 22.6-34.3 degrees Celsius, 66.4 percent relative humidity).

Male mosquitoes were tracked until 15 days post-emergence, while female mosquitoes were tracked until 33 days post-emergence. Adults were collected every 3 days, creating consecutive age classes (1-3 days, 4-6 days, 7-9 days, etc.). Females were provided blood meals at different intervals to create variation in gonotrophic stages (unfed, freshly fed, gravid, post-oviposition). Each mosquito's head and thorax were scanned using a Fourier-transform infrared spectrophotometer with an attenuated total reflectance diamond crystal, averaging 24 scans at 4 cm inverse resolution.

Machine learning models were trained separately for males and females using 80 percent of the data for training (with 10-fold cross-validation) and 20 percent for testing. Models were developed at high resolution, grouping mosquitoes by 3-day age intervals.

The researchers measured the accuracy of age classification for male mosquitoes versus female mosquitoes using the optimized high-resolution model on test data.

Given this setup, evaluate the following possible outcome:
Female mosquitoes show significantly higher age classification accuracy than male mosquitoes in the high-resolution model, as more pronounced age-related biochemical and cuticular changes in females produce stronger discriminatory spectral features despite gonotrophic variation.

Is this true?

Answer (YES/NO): NO